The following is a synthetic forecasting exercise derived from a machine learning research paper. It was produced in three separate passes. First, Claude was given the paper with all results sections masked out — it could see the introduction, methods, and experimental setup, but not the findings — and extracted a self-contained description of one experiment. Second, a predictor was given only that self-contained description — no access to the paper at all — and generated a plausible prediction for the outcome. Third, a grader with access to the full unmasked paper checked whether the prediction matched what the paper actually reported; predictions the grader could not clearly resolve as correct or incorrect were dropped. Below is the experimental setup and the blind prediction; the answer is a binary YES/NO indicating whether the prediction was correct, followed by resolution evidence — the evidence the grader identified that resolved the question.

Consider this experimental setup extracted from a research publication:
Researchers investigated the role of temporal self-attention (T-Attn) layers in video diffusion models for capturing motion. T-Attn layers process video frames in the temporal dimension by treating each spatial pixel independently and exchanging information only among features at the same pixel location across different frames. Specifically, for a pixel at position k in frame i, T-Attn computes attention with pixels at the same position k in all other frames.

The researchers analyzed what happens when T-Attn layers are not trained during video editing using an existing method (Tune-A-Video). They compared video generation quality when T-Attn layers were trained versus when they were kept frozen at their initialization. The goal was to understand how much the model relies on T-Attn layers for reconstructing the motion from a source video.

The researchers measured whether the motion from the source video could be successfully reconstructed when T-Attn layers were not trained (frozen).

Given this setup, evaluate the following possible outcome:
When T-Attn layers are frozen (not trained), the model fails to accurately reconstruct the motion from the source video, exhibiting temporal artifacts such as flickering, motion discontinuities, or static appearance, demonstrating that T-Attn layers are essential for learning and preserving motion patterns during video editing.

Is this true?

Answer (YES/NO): YES